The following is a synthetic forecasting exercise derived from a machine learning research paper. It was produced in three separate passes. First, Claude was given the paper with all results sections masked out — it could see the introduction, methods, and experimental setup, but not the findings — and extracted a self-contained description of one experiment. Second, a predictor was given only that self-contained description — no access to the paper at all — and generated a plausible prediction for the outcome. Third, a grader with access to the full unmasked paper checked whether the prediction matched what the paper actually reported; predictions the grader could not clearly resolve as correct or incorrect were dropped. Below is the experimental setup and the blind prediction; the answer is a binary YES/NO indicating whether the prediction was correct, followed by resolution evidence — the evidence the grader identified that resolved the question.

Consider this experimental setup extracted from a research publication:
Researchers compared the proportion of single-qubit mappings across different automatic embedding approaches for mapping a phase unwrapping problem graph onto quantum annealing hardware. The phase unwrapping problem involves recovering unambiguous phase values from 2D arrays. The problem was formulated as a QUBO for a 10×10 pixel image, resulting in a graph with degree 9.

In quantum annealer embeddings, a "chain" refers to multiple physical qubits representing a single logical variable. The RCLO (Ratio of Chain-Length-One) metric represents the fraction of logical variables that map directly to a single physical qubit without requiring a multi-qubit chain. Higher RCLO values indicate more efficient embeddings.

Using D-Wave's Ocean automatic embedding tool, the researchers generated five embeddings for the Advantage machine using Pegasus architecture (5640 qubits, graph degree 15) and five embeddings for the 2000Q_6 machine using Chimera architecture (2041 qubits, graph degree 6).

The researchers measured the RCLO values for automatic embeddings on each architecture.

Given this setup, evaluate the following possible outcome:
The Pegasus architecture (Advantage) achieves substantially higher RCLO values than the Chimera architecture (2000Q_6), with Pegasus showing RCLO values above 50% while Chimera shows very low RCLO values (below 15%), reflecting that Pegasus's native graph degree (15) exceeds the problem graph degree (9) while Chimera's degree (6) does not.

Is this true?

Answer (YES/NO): NO